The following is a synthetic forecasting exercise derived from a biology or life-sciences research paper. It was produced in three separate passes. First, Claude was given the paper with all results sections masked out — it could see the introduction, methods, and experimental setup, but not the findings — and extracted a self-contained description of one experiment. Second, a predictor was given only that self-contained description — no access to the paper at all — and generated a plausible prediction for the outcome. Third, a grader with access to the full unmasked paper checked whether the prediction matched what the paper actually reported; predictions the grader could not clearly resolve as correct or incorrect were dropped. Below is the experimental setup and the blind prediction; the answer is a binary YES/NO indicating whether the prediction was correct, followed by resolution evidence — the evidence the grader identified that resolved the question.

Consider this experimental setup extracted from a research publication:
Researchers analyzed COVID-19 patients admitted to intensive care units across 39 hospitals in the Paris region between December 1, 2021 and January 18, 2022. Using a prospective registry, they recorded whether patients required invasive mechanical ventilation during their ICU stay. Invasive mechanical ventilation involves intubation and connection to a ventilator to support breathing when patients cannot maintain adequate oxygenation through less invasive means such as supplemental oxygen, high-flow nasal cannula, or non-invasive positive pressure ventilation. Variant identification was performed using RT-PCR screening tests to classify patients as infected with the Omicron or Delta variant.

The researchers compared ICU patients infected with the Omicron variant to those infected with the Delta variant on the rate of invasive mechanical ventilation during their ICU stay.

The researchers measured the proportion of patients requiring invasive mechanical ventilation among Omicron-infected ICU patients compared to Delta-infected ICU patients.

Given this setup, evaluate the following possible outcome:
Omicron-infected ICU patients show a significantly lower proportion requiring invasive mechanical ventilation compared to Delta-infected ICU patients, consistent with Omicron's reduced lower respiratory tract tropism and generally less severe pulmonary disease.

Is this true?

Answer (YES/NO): YES